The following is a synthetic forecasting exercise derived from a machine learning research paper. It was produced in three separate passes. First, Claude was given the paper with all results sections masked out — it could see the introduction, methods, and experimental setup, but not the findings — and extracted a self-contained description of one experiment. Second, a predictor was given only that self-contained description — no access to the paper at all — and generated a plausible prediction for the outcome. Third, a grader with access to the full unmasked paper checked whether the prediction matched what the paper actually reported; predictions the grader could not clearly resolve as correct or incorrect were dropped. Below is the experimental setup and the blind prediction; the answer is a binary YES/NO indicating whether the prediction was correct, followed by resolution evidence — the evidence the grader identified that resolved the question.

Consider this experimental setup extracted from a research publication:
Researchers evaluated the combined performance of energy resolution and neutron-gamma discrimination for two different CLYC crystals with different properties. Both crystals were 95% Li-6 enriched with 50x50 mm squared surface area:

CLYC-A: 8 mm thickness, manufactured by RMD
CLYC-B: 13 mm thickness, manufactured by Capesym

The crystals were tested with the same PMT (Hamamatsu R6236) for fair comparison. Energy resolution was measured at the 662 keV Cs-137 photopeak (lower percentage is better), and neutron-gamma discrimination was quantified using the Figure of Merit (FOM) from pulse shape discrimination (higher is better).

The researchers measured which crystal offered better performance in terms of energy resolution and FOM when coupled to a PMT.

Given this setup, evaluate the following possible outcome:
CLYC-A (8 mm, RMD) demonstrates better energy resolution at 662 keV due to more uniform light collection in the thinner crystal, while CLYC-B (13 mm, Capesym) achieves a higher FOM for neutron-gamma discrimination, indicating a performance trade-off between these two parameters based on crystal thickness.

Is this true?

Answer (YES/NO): NO